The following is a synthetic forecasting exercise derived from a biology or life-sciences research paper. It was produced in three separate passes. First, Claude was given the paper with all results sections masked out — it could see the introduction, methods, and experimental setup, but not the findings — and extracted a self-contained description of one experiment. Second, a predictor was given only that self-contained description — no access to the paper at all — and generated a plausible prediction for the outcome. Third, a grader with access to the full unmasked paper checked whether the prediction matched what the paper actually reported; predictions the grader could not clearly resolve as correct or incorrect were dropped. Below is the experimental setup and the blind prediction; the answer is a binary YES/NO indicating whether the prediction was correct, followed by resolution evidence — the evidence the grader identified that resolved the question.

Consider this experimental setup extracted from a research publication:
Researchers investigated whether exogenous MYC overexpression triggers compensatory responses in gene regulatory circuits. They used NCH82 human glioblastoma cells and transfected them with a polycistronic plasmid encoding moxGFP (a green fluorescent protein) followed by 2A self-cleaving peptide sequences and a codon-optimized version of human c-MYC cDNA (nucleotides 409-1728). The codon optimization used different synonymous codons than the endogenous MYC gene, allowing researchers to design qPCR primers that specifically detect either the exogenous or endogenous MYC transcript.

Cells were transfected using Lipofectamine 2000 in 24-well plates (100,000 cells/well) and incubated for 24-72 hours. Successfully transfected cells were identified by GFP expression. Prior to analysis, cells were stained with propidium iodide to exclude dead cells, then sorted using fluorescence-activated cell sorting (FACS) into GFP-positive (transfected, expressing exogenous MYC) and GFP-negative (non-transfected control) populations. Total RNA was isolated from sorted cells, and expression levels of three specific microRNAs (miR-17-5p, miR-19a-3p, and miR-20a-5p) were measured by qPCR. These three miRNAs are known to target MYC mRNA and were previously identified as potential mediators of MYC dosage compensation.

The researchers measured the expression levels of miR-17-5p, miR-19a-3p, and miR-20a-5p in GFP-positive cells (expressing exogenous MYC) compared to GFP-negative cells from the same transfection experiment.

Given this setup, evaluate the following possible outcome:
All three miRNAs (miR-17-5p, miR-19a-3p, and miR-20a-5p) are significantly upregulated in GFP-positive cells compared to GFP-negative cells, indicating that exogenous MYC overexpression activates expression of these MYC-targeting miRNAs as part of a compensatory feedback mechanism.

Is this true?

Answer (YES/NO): YES